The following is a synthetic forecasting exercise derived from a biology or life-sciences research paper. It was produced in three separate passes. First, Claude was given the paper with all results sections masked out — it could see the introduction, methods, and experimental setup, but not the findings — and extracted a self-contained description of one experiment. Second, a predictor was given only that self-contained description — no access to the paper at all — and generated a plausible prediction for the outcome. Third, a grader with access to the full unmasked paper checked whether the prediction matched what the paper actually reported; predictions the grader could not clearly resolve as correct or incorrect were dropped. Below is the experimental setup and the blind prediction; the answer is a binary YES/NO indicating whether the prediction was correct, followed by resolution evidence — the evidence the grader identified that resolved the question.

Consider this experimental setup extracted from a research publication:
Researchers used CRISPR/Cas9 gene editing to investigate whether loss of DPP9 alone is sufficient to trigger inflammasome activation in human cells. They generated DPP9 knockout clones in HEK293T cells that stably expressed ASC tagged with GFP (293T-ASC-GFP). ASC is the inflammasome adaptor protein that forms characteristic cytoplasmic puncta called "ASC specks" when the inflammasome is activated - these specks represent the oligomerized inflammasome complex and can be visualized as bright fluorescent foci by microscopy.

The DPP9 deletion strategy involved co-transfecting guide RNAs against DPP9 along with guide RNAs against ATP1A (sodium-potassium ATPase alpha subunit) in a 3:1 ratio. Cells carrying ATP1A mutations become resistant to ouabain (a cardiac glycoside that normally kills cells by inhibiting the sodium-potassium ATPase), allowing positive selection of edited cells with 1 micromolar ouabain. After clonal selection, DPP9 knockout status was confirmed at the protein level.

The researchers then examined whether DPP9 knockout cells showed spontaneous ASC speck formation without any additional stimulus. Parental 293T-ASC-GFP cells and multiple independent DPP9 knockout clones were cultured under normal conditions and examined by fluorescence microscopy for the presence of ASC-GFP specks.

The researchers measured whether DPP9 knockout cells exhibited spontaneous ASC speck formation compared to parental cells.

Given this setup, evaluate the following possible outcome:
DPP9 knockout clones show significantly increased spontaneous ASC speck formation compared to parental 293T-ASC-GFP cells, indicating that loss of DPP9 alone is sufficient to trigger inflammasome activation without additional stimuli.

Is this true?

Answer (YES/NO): NO